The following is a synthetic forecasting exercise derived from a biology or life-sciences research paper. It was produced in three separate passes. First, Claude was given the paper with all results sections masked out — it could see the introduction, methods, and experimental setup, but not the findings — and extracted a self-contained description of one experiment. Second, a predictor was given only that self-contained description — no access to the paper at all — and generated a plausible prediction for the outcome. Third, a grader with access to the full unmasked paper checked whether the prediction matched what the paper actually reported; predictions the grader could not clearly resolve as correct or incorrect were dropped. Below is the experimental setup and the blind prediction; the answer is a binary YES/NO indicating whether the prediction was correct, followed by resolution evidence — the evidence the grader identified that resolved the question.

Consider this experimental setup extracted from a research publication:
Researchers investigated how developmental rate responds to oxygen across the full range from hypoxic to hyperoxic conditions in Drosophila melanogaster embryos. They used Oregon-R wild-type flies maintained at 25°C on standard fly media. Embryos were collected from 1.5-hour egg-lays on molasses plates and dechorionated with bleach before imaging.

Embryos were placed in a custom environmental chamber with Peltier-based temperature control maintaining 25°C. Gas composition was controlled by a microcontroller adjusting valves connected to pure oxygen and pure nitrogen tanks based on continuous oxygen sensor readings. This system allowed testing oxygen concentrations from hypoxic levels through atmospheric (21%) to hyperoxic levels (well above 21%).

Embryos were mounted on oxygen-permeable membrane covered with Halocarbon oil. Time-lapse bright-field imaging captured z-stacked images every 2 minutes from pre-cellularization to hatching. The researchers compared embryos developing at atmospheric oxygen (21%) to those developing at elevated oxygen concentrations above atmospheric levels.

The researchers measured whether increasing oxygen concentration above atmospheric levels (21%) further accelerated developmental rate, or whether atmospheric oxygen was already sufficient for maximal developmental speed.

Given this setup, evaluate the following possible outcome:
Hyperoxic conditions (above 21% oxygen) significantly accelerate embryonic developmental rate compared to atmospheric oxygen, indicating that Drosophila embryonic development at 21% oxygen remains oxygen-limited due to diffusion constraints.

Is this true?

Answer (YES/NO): YES